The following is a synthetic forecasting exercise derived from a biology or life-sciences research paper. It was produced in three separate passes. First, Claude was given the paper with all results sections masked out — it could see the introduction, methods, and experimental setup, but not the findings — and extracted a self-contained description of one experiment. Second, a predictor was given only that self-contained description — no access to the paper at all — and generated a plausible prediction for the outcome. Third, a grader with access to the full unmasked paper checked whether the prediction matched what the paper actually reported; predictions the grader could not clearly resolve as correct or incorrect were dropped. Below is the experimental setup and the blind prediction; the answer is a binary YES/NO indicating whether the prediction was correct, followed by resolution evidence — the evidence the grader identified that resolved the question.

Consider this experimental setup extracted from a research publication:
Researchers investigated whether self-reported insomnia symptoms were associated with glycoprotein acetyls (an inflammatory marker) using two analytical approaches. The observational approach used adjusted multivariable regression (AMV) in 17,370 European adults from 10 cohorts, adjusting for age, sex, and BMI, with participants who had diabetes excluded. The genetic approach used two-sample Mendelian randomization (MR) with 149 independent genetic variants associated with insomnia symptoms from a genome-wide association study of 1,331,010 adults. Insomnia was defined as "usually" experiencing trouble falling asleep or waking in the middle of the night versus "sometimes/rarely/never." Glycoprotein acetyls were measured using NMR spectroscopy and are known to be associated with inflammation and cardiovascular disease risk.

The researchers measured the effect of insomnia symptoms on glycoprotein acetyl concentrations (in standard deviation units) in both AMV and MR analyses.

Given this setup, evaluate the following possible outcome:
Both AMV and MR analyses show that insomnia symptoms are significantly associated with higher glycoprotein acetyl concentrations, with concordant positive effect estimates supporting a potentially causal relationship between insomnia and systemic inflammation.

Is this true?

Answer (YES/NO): YES